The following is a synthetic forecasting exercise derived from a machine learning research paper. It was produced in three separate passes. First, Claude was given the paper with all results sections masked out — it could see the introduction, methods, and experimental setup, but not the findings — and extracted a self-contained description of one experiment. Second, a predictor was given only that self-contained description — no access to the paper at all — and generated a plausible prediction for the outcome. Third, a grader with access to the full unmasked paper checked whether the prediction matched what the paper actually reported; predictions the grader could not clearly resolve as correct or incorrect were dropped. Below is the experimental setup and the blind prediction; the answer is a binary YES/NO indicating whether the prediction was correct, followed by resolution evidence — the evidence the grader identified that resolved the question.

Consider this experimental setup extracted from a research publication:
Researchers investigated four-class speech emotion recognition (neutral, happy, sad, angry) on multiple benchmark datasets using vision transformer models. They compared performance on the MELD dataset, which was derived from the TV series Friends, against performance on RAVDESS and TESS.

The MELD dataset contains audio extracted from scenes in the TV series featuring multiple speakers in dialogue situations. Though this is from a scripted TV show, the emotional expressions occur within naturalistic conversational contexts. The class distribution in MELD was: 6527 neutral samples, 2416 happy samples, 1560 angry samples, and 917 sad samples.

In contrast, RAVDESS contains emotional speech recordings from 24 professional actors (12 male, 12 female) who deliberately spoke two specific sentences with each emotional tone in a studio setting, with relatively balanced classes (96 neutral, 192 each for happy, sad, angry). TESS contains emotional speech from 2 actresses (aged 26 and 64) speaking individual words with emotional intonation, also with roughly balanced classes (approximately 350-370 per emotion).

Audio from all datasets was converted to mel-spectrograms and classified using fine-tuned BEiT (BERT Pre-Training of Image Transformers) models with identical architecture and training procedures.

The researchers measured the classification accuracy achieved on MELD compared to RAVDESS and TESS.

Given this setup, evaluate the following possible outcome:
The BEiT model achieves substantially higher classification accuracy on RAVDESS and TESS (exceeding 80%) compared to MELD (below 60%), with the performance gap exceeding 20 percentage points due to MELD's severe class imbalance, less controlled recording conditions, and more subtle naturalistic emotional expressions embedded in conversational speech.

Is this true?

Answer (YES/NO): YES